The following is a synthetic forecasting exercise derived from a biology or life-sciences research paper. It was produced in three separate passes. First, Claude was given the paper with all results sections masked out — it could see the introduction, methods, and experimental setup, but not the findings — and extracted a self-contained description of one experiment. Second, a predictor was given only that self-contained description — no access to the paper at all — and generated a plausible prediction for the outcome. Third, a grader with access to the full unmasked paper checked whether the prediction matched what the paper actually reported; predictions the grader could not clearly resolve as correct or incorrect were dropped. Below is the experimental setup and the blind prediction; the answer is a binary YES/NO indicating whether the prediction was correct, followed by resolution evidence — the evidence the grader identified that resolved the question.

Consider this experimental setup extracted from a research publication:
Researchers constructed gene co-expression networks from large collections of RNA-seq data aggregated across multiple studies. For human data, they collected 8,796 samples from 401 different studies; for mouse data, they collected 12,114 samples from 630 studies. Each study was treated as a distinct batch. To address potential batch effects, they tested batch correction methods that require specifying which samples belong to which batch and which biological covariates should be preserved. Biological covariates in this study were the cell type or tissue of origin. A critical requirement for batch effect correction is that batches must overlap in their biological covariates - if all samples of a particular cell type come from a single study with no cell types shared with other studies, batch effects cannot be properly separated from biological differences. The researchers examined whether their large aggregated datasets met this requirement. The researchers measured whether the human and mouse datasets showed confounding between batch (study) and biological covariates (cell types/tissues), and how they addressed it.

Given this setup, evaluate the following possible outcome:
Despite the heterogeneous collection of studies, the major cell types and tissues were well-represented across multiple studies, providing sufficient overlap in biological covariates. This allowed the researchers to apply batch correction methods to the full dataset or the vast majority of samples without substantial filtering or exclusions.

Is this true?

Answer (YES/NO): NO